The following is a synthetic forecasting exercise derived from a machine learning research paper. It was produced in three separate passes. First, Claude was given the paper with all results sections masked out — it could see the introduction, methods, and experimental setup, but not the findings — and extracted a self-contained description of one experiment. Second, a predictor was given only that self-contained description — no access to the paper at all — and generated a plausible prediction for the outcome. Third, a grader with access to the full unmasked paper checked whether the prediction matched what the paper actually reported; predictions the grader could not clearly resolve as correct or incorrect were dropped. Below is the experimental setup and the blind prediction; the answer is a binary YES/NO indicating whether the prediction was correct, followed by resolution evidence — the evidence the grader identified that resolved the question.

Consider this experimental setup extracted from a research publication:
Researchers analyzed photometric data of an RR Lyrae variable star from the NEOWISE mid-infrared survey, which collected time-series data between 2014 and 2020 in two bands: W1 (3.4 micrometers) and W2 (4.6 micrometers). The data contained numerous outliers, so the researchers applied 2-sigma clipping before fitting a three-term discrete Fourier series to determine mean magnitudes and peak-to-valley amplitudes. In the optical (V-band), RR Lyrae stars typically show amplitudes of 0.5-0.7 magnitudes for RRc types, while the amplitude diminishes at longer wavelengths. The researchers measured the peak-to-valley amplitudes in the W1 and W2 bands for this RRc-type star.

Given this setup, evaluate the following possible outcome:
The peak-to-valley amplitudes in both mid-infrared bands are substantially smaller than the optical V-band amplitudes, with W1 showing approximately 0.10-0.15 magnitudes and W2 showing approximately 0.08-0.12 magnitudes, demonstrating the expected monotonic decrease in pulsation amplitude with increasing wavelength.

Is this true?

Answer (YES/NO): NO